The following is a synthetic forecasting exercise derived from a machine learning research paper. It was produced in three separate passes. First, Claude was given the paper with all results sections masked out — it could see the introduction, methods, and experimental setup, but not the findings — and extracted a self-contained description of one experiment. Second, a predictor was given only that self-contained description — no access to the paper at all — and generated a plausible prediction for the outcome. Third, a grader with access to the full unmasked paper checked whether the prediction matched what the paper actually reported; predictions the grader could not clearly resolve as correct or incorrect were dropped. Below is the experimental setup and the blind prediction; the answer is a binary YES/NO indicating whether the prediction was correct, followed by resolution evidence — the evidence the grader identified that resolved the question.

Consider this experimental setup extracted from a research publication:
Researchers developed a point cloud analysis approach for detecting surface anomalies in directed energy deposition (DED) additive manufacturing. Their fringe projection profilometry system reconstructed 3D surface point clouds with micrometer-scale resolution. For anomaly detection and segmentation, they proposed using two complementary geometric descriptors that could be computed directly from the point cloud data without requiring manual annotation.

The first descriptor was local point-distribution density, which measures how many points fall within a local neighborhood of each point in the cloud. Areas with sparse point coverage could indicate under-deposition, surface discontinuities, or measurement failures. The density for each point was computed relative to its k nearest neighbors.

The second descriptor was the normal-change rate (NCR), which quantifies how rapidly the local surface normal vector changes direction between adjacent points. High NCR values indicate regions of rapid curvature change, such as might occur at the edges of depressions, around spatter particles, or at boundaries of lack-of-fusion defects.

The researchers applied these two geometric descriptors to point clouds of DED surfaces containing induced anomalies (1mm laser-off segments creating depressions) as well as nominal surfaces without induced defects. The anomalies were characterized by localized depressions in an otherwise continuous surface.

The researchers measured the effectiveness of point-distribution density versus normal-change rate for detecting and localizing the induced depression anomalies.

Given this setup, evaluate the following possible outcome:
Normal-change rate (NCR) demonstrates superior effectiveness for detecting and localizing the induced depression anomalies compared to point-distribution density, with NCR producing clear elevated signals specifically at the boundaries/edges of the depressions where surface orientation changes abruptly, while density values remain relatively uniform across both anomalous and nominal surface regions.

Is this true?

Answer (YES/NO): NO